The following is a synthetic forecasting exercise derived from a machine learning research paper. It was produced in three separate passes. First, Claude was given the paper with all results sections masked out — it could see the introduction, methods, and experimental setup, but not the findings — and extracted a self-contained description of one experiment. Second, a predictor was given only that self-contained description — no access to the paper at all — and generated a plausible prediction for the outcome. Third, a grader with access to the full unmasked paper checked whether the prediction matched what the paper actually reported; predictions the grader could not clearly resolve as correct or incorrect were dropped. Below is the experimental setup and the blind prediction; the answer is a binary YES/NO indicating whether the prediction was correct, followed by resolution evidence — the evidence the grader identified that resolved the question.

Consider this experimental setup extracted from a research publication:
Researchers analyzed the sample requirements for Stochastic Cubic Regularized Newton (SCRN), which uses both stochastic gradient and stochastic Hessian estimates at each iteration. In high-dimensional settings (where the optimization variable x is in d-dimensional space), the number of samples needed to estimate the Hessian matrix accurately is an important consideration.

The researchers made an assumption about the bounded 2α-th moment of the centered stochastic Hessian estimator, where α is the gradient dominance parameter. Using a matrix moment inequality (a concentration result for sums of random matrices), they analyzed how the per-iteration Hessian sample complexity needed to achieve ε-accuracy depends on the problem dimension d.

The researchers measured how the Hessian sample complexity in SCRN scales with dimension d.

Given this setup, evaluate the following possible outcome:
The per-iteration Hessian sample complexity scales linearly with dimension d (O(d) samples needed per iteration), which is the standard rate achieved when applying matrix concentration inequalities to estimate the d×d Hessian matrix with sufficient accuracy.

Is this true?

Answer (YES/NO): NO